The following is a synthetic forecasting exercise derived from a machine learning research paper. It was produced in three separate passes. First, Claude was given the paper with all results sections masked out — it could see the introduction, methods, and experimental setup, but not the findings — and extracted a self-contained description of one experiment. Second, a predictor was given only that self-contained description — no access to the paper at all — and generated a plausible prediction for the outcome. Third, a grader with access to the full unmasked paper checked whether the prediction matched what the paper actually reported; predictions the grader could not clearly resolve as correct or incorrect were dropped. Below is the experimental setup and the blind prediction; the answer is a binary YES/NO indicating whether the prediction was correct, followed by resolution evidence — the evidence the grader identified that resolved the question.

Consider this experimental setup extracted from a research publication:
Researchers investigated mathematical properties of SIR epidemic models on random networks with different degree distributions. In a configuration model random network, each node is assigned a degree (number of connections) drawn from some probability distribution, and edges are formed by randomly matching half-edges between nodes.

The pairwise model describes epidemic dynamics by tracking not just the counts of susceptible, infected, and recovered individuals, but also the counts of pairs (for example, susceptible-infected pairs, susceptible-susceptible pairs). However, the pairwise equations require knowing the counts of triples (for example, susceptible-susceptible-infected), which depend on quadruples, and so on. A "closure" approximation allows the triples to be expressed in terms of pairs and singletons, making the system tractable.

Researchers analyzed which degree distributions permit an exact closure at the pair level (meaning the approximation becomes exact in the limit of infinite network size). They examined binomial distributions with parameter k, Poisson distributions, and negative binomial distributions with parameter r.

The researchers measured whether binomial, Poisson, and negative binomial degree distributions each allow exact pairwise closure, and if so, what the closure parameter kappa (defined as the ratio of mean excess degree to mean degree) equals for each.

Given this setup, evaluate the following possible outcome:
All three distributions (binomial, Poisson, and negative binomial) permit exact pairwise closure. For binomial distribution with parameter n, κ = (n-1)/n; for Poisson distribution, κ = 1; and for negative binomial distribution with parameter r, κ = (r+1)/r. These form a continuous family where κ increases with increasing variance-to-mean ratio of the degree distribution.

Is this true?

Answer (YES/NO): YES